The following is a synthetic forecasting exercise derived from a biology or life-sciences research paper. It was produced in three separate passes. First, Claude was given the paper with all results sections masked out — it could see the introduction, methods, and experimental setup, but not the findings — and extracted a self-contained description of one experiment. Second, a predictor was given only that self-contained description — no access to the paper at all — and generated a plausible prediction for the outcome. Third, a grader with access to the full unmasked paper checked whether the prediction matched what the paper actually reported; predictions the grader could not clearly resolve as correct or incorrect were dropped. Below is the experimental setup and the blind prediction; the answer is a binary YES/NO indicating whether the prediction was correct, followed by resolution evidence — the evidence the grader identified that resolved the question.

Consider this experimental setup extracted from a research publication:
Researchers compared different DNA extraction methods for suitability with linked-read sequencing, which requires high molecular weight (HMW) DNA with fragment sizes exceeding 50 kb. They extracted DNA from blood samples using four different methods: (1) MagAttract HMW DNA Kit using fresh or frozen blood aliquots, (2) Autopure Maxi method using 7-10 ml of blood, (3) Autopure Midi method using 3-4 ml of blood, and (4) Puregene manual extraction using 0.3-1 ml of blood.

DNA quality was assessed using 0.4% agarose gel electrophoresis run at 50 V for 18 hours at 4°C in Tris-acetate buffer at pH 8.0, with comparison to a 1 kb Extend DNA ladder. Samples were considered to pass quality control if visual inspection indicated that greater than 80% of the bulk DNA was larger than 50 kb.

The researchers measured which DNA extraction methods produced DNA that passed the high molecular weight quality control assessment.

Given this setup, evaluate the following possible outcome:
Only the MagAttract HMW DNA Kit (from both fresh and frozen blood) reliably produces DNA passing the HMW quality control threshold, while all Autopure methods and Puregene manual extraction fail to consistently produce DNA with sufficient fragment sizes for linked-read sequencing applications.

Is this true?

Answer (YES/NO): YES